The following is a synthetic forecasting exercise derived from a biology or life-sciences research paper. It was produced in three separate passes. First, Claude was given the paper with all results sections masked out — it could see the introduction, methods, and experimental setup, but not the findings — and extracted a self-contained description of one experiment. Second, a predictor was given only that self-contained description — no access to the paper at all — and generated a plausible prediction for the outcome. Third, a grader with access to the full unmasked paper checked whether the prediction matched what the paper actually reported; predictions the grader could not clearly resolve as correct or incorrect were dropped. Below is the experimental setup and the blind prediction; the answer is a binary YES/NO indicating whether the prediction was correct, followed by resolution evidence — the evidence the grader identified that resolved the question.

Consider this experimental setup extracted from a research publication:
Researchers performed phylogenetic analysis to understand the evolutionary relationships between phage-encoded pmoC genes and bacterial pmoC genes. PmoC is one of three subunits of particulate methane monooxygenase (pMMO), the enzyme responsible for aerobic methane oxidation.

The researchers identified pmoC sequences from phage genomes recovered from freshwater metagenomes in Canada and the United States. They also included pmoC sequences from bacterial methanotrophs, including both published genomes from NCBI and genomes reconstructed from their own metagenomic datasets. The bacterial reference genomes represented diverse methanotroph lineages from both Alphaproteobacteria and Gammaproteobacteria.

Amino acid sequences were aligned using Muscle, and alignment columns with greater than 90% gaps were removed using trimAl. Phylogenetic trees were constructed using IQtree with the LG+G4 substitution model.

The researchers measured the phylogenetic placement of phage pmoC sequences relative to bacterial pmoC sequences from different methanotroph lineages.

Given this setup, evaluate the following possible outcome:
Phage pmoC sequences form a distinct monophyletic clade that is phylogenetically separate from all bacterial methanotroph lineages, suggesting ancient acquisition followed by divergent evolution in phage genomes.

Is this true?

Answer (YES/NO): NO